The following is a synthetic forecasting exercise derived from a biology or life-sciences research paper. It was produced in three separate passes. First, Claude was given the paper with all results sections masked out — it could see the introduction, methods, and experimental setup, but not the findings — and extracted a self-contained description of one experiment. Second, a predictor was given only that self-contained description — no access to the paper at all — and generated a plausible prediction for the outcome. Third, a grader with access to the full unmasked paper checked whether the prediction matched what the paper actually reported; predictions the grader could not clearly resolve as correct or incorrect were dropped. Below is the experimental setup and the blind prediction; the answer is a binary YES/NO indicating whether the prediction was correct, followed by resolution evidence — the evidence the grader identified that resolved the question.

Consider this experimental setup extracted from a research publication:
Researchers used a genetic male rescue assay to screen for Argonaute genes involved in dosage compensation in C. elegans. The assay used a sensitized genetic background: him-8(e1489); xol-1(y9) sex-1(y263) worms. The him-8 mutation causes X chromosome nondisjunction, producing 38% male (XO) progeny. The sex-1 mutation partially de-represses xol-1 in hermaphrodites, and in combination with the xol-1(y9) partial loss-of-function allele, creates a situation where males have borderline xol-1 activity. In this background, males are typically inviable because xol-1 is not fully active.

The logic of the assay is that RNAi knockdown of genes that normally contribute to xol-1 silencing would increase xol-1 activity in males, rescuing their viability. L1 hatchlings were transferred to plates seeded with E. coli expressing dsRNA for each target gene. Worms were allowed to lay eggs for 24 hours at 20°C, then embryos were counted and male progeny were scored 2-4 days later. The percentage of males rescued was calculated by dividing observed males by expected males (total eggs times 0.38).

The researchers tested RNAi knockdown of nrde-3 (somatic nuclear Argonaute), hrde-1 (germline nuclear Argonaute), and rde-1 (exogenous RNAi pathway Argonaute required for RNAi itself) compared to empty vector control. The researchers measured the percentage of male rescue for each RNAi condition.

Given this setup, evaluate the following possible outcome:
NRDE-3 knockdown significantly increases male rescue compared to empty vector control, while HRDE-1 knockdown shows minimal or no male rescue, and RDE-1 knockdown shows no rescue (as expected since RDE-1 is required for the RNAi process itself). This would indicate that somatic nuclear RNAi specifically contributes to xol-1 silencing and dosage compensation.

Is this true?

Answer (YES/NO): NO